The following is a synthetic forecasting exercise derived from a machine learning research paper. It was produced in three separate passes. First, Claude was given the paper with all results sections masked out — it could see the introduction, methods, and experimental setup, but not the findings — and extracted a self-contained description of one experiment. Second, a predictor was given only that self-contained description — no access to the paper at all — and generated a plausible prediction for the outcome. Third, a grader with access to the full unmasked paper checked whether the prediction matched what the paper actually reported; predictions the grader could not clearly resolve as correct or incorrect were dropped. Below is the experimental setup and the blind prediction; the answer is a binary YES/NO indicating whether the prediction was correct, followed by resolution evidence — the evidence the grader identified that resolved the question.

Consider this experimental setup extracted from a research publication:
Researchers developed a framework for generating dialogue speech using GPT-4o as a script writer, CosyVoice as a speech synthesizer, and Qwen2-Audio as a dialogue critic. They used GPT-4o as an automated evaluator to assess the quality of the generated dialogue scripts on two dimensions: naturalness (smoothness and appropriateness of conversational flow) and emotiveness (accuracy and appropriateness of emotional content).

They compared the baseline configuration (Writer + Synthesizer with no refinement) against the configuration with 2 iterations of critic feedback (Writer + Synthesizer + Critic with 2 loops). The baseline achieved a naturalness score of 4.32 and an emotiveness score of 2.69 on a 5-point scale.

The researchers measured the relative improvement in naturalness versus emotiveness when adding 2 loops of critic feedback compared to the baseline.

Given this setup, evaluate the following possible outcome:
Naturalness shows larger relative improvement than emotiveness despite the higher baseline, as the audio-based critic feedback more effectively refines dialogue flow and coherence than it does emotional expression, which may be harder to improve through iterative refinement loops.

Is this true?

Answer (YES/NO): NO